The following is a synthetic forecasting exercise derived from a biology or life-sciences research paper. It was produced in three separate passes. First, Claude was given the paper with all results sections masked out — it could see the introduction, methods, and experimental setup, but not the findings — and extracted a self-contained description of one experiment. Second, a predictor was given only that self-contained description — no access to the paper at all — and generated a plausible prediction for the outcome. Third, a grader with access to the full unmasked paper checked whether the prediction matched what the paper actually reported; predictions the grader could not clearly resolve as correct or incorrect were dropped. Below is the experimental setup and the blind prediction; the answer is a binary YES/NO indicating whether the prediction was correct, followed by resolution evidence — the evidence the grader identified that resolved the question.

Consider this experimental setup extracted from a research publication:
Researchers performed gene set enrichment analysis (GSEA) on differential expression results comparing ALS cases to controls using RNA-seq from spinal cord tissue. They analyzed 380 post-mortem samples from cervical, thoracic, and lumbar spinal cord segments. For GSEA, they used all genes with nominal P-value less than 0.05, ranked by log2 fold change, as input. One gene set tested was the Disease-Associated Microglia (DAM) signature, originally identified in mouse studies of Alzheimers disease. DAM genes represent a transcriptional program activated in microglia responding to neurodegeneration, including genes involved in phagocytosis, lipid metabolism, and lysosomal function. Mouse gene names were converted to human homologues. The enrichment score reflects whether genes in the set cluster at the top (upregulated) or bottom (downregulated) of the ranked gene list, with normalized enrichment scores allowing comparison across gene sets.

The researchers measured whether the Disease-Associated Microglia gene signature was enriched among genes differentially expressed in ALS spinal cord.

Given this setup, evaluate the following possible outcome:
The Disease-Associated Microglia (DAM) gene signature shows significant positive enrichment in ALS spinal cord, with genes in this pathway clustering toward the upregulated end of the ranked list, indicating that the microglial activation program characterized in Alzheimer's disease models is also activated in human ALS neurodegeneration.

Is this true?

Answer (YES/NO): YES